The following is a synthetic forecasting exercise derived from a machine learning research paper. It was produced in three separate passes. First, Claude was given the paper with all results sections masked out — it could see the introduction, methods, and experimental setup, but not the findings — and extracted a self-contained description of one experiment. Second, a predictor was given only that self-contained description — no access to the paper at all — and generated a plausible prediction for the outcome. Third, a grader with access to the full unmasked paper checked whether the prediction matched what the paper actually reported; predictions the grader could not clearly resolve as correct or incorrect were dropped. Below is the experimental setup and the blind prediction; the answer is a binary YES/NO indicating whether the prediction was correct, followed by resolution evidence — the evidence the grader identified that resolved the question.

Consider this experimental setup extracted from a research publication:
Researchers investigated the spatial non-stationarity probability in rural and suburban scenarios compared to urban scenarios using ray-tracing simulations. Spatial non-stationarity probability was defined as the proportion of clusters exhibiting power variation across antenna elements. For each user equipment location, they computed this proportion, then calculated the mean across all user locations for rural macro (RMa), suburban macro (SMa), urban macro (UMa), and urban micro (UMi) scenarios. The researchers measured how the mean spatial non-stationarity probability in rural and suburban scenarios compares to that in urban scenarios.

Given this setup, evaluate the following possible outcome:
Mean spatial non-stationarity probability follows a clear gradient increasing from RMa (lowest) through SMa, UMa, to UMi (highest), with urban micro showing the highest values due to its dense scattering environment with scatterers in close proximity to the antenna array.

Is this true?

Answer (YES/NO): NO